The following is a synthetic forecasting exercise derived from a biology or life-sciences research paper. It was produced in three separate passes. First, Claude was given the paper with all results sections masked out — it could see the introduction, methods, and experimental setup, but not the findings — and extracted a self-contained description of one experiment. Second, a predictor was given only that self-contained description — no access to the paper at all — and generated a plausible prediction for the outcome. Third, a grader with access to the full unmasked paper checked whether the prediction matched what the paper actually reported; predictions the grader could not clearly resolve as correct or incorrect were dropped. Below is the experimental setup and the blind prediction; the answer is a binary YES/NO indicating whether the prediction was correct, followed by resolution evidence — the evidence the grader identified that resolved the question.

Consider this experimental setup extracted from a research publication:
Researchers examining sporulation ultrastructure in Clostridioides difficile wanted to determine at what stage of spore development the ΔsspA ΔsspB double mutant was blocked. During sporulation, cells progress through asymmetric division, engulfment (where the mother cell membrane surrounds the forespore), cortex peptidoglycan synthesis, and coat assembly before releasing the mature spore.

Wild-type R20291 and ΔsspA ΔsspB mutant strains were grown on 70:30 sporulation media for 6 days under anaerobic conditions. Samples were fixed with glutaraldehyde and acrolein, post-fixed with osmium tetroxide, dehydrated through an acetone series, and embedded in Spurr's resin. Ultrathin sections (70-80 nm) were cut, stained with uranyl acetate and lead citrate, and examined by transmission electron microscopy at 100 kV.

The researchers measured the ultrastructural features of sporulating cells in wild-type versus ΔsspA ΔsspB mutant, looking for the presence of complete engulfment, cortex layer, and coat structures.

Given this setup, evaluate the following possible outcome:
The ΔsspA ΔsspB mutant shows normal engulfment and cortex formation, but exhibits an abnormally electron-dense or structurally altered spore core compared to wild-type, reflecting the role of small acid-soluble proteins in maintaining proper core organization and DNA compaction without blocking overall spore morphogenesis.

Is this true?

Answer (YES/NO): NO